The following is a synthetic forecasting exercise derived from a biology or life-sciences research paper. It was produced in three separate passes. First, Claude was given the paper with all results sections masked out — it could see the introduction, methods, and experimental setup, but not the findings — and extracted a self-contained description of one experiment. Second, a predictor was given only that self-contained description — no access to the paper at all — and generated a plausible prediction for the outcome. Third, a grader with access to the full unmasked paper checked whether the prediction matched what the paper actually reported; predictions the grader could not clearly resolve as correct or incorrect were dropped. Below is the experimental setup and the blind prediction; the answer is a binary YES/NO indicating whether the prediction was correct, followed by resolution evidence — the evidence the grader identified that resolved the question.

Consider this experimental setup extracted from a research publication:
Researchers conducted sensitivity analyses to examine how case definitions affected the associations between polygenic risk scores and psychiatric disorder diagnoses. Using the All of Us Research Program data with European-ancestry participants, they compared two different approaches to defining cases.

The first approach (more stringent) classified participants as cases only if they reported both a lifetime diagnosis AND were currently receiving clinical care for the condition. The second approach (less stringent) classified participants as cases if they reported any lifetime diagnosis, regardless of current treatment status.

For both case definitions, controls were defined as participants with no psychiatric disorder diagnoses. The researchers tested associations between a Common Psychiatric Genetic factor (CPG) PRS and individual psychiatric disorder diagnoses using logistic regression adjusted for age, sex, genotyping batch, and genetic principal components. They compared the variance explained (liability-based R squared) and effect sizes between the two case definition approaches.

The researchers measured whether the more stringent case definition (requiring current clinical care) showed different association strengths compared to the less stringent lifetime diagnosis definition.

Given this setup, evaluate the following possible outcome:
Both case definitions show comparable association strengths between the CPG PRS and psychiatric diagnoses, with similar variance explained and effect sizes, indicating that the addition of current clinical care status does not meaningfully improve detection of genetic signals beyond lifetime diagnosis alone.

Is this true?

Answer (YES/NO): NO